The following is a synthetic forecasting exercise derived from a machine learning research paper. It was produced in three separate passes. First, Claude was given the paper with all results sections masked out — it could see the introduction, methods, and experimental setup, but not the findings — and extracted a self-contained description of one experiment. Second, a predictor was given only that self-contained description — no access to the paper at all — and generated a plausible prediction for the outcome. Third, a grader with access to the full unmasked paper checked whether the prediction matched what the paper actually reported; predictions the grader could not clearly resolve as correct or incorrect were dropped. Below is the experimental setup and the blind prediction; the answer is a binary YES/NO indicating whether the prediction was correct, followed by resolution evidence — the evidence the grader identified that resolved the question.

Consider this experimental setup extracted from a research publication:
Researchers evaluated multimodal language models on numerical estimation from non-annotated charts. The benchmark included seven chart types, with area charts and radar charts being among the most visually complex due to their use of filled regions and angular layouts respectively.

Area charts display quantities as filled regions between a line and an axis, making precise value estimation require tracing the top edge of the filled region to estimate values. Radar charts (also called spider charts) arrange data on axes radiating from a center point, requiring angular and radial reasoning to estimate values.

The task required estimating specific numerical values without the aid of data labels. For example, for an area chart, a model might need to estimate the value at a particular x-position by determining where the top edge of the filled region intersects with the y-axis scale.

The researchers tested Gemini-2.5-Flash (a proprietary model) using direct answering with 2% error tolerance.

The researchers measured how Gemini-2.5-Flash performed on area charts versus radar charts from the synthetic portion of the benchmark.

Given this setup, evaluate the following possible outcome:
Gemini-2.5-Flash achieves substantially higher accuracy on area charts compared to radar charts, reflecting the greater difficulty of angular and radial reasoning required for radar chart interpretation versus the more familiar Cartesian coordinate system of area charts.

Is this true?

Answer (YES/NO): YES